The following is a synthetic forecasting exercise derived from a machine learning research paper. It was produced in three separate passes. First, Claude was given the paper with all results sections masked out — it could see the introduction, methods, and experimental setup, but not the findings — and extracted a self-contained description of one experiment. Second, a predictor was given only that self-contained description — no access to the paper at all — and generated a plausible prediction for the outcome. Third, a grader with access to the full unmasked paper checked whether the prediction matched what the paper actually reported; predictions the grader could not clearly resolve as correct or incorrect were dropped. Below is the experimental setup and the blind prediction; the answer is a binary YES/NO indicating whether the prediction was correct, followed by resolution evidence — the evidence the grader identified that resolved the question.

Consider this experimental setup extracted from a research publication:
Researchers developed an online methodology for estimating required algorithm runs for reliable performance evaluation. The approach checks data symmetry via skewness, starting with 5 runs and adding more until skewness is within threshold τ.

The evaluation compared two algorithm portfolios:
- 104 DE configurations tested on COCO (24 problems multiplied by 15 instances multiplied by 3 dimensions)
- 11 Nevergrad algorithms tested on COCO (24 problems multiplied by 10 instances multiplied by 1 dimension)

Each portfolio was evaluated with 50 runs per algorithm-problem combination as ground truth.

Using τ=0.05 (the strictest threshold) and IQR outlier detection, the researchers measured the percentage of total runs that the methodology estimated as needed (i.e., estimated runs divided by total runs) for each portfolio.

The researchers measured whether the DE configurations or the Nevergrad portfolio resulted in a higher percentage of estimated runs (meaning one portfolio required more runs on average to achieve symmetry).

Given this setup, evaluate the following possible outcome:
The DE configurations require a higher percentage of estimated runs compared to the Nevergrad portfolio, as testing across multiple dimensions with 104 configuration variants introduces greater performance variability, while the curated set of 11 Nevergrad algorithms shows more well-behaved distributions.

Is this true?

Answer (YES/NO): YES